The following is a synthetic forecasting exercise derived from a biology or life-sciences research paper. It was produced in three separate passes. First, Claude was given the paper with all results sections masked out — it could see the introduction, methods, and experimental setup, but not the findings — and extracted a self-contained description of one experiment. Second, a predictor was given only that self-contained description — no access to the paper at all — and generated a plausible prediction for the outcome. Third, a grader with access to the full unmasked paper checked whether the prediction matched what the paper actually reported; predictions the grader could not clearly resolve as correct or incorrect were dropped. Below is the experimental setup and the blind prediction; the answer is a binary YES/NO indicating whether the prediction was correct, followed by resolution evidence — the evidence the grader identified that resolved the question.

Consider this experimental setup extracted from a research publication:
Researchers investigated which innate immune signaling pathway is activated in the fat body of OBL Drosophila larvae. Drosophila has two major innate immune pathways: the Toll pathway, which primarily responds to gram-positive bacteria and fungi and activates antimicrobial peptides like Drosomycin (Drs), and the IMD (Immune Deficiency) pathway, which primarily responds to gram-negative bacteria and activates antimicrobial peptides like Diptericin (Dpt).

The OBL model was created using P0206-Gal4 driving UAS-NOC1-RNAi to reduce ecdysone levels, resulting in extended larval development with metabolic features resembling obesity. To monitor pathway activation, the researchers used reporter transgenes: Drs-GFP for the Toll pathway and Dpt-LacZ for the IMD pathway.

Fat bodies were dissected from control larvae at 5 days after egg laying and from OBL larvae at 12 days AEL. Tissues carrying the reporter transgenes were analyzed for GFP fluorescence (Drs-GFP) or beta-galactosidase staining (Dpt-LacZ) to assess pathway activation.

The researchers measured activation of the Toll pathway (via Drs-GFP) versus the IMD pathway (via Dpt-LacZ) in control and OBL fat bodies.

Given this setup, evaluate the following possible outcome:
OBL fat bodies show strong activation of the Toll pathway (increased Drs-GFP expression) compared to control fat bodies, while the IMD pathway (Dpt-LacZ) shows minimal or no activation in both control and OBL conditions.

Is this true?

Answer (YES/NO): NO